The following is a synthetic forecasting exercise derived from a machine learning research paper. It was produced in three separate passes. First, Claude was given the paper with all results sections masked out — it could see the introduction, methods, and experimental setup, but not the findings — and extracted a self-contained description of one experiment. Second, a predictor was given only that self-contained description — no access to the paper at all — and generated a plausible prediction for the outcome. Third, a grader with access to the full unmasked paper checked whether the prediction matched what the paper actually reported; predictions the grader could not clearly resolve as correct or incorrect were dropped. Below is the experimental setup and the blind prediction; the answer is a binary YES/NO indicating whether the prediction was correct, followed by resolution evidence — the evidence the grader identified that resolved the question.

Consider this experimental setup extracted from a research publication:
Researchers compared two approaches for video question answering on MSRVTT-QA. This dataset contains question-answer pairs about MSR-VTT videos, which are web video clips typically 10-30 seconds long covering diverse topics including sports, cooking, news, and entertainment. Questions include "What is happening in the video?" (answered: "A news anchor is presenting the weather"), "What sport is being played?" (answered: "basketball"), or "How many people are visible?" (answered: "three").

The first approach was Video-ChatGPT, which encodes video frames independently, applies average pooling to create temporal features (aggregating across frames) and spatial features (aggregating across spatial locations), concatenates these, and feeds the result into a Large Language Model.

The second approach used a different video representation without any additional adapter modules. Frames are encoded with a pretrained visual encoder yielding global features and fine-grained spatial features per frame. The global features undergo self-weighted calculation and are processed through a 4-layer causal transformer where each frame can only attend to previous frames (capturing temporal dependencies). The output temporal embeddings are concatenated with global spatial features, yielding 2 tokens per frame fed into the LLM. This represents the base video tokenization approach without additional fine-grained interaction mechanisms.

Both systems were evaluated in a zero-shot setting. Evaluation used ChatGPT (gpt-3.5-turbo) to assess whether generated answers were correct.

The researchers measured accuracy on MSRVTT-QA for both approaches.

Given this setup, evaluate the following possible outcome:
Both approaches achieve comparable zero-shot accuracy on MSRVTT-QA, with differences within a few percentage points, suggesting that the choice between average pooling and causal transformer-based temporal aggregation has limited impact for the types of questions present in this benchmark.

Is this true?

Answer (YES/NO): YES